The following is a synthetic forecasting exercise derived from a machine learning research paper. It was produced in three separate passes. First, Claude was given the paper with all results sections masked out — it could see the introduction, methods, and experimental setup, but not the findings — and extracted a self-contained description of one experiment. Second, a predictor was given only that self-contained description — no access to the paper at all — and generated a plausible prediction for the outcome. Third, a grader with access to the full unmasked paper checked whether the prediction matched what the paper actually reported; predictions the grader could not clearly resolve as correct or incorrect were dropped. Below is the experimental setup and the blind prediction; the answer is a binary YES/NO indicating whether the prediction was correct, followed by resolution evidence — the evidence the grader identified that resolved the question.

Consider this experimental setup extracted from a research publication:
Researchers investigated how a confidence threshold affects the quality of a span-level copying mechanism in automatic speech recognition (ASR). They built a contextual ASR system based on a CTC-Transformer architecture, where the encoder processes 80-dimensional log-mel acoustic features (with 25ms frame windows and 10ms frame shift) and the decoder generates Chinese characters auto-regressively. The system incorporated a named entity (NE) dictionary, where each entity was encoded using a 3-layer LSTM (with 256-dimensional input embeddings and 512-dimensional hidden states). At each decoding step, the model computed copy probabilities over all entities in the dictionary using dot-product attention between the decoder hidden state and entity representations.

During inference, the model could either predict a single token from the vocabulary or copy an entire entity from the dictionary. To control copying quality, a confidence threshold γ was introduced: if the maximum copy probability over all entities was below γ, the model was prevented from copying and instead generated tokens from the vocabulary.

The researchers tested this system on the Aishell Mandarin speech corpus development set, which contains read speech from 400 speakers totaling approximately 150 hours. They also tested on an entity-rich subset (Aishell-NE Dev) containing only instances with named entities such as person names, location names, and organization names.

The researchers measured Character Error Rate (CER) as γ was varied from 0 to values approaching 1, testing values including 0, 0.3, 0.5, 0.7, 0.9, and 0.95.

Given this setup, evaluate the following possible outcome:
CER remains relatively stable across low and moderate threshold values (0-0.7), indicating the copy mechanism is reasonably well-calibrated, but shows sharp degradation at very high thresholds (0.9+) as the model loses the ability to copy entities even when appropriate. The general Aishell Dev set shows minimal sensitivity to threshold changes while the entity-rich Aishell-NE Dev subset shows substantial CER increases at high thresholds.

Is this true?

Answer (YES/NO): NO